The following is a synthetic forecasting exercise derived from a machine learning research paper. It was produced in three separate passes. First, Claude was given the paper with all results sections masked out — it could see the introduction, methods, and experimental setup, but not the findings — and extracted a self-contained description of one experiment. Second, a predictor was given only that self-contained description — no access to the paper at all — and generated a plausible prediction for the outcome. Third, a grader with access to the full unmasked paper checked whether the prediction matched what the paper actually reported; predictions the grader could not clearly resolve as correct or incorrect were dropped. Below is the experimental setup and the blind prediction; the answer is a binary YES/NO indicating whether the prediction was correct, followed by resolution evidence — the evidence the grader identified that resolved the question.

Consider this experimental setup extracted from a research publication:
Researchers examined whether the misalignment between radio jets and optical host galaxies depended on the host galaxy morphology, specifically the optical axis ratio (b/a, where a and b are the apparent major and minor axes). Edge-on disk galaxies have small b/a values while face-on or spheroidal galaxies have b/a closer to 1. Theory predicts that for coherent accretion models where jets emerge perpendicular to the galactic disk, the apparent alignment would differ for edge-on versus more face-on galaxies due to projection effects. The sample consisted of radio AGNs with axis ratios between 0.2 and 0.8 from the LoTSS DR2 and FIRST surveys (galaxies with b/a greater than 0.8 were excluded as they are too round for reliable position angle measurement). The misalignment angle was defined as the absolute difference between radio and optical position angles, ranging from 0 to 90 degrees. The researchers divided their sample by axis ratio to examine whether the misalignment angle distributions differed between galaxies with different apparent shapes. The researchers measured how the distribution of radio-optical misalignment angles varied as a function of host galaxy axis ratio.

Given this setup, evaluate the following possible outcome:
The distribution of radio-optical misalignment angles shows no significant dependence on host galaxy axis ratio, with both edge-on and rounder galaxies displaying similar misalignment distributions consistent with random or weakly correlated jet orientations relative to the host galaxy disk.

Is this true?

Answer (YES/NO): NO